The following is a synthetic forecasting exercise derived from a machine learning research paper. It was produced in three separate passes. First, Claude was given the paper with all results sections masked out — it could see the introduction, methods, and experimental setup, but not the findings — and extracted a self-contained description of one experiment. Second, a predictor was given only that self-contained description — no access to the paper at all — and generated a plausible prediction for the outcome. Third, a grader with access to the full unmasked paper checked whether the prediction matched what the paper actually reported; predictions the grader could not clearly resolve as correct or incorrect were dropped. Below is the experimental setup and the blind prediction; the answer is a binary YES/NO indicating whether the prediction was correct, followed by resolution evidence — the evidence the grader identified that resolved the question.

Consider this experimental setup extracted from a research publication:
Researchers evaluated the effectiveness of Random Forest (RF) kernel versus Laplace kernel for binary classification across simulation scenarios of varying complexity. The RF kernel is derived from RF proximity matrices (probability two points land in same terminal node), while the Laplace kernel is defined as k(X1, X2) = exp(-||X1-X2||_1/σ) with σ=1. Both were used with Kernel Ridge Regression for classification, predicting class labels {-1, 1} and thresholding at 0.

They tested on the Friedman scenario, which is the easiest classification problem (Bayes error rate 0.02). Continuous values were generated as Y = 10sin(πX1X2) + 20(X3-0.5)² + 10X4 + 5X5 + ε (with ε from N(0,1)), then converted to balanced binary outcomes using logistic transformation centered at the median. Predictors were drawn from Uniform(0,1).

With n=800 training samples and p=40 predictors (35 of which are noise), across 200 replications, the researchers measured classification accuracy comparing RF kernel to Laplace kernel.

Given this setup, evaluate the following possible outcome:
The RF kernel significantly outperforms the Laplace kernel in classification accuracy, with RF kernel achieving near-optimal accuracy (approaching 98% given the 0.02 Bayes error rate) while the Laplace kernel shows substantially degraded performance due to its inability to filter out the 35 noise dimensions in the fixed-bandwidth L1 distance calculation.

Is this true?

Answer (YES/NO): NO